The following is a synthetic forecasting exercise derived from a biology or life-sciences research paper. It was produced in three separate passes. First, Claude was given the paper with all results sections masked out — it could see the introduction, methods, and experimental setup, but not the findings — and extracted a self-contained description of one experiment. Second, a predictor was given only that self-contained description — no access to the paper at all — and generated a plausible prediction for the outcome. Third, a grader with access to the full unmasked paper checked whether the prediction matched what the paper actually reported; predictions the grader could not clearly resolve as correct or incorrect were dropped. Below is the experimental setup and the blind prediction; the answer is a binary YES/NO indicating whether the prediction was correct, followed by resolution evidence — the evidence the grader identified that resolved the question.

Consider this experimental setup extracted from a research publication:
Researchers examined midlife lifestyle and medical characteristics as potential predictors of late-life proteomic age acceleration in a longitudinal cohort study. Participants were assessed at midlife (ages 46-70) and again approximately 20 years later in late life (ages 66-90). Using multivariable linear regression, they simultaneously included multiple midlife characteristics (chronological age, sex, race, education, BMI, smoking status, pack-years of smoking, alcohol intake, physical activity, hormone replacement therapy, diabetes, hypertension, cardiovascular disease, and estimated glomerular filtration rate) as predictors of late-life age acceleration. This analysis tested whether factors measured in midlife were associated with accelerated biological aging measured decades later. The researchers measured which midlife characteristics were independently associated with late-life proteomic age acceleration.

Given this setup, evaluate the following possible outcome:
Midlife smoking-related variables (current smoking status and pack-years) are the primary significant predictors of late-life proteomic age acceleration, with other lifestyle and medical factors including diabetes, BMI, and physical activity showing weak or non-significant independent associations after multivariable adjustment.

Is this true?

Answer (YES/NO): NO